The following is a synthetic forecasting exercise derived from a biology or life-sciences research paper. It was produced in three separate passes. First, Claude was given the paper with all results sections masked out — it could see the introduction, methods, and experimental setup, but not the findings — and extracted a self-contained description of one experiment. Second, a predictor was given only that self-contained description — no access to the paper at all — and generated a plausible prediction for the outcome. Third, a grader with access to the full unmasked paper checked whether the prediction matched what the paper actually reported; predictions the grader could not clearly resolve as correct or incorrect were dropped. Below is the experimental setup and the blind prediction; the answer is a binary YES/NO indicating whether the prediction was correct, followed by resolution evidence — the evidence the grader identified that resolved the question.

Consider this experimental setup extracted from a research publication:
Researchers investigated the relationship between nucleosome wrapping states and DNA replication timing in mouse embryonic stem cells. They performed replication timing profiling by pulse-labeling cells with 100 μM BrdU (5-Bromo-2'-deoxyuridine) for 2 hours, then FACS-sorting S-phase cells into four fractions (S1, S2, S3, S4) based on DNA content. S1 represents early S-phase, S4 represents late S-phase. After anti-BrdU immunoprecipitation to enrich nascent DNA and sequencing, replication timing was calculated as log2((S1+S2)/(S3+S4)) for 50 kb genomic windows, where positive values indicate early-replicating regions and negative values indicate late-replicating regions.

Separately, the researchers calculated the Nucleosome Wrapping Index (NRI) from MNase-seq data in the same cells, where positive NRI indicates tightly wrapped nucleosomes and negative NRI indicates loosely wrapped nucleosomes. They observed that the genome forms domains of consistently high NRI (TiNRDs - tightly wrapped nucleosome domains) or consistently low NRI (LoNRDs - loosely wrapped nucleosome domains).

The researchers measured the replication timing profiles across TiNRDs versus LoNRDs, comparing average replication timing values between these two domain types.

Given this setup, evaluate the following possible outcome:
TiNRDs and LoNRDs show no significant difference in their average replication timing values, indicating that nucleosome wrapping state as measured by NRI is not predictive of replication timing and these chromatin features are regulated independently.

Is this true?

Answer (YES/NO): NO